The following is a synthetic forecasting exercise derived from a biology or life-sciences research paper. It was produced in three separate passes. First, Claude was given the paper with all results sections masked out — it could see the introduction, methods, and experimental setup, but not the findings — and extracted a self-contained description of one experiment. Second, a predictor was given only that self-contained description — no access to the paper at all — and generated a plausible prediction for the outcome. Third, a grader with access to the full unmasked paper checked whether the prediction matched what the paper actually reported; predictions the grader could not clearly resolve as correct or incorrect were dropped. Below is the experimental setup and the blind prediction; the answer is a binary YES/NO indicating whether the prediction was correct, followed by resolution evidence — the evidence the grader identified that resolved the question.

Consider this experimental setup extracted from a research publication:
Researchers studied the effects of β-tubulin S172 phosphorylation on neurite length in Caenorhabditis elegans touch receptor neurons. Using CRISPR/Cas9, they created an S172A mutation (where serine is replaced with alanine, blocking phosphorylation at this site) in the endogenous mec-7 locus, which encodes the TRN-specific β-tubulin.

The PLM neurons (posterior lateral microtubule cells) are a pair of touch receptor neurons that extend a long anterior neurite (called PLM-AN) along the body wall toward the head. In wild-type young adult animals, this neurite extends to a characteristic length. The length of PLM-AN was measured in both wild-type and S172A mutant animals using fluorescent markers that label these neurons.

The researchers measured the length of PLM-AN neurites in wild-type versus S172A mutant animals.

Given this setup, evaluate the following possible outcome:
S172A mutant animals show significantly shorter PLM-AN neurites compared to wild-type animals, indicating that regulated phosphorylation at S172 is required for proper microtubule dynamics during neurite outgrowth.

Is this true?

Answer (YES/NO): NO